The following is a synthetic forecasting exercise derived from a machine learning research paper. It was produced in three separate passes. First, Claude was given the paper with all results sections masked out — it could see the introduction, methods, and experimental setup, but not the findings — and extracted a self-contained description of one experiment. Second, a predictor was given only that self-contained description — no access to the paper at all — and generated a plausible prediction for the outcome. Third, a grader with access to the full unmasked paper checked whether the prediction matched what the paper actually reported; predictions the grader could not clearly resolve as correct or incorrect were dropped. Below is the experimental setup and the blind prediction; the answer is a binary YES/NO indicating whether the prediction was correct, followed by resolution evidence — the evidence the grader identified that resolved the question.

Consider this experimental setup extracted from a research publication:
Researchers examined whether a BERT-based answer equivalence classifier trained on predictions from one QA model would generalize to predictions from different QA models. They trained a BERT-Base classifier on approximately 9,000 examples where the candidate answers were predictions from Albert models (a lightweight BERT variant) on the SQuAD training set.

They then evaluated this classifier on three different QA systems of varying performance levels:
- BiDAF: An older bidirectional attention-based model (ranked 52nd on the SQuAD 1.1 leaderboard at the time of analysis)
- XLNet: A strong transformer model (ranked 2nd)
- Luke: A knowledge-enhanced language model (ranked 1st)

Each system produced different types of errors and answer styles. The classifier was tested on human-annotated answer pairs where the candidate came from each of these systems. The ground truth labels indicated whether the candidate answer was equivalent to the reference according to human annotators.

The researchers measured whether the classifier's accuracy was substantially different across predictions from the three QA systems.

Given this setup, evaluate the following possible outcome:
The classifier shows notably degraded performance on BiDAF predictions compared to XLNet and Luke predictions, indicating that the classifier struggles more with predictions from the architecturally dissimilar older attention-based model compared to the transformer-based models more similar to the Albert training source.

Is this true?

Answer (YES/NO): NO